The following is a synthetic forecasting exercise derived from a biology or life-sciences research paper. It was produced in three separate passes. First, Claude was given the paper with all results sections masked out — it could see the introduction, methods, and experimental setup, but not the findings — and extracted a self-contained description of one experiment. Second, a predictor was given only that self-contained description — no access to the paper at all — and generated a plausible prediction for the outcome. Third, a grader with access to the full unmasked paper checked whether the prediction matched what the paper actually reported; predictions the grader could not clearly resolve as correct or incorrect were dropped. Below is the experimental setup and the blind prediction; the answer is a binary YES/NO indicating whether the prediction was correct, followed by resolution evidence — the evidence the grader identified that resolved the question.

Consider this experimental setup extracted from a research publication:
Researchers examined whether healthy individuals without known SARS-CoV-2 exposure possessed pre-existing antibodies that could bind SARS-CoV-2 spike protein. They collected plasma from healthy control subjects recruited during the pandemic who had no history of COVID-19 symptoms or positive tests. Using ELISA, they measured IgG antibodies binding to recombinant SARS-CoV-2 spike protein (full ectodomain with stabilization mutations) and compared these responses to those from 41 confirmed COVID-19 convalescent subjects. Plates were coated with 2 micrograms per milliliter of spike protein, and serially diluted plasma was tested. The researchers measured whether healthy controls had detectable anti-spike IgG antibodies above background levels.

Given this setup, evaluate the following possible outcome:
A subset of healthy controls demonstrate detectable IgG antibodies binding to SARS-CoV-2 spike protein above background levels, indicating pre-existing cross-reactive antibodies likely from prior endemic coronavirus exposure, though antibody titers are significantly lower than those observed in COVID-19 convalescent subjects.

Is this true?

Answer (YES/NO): NO